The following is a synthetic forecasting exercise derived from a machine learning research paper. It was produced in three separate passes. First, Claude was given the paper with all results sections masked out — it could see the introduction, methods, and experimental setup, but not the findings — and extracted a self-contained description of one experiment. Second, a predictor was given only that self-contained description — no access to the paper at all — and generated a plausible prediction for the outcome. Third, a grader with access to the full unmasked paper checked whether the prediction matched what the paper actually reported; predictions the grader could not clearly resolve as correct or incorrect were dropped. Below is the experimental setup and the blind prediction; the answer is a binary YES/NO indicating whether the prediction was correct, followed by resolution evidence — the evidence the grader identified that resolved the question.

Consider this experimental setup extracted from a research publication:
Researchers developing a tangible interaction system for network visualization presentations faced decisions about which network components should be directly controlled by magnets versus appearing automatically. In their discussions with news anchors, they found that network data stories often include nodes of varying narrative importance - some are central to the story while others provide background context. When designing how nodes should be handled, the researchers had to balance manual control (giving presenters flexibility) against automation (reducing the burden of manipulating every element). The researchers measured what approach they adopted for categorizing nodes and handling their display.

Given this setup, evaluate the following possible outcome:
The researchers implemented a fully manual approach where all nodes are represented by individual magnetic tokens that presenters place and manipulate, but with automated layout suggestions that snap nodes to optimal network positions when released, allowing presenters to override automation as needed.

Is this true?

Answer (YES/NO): NO